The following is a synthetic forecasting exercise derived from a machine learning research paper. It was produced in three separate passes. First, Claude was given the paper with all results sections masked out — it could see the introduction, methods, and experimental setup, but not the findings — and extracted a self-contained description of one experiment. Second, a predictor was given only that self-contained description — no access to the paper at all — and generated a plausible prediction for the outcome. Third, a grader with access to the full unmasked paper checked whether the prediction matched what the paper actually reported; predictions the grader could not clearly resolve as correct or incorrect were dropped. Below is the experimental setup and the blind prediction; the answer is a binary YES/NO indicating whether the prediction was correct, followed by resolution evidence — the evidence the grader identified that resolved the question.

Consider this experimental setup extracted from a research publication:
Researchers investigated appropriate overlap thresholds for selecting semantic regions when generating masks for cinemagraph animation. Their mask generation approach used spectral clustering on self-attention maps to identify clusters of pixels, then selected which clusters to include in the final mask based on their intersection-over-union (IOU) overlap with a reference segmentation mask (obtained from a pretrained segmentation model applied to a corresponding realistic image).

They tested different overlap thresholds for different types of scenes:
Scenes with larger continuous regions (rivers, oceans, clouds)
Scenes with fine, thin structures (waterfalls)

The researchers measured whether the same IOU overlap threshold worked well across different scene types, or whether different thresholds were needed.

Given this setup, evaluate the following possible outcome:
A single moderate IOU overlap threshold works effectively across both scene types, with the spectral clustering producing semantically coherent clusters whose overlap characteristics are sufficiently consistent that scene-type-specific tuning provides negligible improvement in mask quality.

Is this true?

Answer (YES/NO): NO